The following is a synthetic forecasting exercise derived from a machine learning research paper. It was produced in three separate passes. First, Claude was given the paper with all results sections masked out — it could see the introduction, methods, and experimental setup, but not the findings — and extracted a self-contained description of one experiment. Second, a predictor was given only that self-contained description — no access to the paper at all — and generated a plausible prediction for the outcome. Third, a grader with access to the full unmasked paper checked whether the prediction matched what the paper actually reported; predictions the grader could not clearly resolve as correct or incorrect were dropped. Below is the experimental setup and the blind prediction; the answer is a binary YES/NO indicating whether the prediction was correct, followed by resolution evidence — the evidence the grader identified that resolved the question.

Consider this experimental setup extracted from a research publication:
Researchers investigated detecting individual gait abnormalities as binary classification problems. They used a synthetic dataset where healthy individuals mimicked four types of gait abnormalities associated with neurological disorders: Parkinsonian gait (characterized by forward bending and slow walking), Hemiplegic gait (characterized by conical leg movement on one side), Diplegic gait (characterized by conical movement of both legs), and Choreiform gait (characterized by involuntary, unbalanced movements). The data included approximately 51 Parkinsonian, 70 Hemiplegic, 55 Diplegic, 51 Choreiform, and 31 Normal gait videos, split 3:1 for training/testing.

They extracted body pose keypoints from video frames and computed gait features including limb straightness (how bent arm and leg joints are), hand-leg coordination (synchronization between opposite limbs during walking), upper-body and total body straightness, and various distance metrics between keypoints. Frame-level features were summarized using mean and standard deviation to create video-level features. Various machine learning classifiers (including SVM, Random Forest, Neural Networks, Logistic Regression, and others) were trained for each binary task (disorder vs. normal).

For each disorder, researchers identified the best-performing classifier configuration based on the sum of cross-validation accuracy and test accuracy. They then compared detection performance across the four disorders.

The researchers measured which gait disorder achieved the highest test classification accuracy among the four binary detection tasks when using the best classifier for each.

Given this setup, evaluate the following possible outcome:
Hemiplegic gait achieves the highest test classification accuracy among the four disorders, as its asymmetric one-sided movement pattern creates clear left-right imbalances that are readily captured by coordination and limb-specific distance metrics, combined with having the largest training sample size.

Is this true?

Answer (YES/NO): NO